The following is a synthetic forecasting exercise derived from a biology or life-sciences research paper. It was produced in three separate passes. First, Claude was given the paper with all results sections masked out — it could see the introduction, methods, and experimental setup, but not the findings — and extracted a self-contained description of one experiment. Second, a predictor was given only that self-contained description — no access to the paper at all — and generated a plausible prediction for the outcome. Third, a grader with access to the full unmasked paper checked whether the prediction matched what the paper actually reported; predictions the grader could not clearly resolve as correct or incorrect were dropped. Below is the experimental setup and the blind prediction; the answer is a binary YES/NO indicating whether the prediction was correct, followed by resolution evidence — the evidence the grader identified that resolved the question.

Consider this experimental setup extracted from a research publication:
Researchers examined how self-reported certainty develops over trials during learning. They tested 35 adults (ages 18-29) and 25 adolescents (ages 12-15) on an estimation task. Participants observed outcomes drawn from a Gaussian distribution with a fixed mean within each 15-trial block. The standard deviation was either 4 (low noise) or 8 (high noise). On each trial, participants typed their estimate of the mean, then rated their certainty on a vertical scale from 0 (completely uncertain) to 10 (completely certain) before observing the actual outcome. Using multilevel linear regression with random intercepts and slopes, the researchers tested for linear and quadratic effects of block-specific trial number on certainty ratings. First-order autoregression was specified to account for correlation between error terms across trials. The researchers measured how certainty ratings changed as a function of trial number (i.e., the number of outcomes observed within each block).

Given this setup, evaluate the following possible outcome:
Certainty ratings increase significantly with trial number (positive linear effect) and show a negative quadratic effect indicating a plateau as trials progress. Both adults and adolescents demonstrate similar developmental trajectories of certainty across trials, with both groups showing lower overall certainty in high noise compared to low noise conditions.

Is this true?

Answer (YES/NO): YES